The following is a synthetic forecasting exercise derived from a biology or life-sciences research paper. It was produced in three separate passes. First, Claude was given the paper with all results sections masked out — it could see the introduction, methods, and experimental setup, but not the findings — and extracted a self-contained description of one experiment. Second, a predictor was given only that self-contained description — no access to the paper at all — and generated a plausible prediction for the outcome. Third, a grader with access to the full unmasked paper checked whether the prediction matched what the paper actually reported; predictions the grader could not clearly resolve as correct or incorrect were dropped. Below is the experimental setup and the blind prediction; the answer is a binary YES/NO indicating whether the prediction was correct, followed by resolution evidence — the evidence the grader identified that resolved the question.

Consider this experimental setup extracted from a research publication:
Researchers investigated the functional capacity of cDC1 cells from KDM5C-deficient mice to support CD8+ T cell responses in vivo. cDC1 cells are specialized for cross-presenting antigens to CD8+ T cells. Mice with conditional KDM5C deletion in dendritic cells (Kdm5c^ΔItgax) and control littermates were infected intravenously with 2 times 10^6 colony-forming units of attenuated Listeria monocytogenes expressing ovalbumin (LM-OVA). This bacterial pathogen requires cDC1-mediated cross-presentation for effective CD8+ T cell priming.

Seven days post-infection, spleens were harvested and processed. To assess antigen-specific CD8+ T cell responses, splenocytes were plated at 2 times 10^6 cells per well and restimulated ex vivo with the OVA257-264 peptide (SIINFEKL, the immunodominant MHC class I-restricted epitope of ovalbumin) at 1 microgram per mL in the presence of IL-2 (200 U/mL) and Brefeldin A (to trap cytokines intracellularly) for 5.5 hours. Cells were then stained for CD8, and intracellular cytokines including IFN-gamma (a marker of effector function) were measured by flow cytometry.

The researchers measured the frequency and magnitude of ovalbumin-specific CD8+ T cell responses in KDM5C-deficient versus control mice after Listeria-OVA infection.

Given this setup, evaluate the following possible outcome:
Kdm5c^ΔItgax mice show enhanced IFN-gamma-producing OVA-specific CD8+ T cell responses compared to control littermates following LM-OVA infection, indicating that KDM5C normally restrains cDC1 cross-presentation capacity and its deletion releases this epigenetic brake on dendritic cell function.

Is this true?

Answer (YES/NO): NO